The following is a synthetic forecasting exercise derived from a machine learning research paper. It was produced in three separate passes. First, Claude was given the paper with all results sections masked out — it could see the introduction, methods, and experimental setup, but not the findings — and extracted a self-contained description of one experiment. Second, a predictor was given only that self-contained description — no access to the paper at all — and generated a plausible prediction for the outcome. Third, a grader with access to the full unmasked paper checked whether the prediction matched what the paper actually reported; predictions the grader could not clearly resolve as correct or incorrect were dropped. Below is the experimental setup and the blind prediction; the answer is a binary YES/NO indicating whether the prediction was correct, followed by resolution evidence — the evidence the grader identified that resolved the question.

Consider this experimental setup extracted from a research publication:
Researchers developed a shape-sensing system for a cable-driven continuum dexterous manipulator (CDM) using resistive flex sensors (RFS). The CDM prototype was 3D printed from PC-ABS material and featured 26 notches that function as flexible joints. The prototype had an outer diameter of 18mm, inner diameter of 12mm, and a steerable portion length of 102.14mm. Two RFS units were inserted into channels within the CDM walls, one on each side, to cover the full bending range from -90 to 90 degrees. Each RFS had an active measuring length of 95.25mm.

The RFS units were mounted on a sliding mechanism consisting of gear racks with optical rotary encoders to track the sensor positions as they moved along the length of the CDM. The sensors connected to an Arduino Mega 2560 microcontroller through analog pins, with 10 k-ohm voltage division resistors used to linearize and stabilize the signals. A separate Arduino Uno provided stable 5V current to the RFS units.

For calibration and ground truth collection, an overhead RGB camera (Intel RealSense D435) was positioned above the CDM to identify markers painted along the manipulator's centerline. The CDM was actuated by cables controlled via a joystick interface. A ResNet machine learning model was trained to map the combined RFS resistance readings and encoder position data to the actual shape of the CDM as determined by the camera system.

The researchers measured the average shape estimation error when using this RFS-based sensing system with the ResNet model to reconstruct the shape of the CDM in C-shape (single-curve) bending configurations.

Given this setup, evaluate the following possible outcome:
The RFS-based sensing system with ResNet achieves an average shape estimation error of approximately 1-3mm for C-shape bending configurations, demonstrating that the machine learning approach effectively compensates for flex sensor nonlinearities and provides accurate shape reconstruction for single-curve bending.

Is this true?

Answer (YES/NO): NO